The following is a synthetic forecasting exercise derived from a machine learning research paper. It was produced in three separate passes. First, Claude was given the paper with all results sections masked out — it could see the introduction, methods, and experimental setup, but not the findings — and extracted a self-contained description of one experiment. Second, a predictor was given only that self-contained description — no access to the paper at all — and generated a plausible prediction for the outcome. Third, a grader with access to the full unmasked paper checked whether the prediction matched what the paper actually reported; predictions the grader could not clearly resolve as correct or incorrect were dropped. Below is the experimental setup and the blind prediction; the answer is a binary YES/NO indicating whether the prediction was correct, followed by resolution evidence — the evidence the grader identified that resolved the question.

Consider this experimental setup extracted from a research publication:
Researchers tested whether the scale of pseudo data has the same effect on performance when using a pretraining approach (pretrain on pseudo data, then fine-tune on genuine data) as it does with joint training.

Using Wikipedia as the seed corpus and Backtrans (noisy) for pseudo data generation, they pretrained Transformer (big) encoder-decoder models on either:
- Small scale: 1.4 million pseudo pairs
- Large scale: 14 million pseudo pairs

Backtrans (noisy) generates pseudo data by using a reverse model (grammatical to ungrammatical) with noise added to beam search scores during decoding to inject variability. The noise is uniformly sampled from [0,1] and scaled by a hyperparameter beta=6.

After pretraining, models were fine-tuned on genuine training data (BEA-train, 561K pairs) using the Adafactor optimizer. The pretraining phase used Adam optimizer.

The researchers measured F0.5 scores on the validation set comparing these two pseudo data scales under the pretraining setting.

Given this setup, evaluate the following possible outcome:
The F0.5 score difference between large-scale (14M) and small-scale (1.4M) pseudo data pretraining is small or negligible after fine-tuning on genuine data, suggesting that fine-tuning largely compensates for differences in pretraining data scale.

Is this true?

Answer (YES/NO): NO